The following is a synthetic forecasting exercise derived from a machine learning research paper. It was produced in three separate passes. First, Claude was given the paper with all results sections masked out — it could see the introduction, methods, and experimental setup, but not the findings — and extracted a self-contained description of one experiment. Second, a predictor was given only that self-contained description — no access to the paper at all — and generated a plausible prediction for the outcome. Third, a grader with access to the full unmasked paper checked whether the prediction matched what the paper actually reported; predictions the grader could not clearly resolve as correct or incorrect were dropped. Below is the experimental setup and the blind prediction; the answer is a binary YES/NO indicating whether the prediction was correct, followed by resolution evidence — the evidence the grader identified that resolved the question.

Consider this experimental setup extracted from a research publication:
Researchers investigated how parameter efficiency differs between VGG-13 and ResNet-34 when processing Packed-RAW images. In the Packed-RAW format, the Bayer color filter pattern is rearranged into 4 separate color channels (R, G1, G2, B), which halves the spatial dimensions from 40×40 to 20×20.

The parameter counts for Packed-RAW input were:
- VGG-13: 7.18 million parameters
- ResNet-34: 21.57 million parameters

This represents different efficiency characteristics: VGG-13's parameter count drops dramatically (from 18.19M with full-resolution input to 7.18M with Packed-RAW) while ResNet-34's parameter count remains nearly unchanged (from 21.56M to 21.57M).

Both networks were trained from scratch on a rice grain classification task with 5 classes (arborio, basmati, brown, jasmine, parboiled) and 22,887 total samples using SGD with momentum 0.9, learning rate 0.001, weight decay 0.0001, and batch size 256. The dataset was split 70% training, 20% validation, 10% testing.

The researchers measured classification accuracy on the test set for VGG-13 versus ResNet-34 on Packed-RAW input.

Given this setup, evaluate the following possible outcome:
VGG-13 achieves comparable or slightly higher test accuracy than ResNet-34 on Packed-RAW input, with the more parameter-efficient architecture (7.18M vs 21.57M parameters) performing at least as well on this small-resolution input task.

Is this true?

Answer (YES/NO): YES